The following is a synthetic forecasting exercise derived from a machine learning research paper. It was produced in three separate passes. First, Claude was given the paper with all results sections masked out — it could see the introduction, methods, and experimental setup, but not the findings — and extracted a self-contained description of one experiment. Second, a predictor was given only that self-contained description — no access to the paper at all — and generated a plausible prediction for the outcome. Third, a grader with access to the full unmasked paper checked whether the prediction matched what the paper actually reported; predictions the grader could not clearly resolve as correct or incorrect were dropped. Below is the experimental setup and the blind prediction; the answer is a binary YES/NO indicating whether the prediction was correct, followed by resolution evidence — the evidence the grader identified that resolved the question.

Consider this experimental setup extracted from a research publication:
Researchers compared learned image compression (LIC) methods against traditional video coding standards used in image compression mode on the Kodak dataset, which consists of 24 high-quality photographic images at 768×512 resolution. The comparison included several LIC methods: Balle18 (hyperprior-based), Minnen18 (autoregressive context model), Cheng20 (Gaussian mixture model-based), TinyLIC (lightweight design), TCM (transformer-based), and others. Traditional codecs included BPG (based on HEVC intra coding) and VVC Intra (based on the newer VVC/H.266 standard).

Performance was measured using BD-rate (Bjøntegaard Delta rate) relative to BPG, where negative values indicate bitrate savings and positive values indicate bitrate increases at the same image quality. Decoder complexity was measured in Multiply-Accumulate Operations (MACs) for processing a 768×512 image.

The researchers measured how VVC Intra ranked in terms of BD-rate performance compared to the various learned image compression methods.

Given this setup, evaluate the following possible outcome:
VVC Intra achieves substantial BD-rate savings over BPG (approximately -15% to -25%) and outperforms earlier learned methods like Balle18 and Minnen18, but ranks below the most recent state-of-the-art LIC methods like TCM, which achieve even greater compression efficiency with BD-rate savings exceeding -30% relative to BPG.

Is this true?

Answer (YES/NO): NO